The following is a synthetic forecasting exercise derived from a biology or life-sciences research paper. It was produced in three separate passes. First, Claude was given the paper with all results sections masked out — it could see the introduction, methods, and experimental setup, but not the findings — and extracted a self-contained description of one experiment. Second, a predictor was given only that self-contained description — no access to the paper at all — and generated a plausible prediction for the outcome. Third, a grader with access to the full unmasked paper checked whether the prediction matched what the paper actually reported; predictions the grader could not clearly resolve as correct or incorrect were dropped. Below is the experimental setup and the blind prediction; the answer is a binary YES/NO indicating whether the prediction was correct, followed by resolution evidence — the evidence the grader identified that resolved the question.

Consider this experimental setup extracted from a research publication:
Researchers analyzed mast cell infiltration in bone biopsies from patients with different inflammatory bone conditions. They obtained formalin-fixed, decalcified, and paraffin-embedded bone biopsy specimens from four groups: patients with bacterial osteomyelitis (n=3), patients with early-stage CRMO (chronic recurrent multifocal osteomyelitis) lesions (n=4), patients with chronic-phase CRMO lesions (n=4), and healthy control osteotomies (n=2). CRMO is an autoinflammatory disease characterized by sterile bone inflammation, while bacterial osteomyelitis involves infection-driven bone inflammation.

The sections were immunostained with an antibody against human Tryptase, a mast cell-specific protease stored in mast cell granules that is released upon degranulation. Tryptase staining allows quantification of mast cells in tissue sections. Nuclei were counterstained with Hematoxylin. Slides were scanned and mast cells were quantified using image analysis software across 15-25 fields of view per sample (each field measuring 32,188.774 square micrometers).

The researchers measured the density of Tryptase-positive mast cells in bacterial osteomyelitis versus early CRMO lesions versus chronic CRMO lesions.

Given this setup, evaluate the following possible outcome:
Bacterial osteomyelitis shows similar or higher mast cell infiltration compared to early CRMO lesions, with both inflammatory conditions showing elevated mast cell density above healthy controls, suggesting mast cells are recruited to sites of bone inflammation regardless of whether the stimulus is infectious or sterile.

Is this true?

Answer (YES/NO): NO